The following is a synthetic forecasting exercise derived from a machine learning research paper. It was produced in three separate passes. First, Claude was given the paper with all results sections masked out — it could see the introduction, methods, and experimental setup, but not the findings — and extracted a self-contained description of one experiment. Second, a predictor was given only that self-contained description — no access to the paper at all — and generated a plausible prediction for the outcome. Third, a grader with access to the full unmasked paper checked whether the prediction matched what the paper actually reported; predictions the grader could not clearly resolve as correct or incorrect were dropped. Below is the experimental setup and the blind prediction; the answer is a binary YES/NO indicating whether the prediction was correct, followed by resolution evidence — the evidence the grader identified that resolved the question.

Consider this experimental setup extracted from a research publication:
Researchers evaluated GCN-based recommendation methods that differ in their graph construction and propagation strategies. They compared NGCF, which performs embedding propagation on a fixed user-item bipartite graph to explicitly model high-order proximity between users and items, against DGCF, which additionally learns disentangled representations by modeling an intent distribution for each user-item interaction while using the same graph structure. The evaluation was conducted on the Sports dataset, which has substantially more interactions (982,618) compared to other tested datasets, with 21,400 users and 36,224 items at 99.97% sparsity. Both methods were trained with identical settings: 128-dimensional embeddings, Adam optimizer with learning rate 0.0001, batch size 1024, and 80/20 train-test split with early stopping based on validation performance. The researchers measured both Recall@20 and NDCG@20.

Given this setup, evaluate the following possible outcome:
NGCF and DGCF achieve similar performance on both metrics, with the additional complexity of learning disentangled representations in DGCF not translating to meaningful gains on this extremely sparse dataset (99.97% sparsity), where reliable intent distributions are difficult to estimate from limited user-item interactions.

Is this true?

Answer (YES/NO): NO